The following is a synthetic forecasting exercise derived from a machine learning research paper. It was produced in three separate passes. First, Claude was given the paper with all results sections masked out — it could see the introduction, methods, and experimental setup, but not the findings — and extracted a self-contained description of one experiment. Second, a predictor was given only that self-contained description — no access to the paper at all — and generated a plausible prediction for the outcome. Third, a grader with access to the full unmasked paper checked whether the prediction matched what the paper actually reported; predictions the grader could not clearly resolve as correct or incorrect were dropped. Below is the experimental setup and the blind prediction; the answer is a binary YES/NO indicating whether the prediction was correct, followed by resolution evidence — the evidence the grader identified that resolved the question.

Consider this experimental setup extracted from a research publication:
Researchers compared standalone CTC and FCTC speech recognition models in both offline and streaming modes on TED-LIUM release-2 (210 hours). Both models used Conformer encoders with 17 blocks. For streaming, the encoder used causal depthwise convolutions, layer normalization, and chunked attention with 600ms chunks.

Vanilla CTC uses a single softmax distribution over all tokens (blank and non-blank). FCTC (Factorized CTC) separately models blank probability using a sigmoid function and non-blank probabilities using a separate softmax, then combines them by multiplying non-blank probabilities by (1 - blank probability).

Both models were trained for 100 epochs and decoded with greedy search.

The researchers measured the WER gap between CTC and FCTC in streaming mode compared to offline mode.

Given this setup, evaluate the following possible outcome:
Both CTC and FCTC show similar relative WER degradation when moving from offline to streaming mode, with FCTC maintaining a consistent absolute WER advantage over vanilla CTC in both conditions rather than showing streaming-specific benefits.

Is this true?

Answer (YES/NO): NO